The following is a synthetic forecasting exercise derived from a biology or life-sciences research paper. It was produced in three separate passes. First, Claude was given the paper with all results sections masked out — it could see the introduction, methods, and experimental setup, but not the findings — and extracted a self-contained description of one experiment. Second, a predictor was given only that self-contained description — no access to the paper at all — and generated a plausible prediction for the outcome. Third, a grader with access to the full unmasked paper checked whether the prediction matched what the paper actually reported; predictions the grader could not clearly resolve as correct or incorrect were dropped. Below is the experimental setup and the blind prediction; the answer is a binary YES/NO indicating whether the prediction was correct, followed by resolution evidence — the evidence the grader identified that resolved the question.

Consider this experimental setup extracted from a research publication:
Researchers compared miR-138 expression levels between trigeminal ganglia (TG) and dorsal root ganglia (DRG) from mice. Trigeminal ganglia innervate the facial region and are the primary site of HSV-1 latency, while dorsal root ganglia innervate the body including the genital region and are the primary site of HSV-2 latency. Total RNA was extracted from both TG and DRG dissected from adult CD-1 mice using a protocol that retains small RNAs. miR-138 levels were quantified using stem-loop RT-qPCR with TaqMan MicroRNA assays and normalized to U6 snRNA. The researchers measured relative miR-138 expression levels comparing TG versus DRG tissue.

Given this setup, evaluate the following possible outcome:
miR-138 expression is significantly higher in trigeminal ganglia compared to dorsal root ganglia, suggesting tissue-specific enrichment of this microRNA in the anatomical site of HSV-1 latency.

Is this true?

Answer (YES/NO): NO